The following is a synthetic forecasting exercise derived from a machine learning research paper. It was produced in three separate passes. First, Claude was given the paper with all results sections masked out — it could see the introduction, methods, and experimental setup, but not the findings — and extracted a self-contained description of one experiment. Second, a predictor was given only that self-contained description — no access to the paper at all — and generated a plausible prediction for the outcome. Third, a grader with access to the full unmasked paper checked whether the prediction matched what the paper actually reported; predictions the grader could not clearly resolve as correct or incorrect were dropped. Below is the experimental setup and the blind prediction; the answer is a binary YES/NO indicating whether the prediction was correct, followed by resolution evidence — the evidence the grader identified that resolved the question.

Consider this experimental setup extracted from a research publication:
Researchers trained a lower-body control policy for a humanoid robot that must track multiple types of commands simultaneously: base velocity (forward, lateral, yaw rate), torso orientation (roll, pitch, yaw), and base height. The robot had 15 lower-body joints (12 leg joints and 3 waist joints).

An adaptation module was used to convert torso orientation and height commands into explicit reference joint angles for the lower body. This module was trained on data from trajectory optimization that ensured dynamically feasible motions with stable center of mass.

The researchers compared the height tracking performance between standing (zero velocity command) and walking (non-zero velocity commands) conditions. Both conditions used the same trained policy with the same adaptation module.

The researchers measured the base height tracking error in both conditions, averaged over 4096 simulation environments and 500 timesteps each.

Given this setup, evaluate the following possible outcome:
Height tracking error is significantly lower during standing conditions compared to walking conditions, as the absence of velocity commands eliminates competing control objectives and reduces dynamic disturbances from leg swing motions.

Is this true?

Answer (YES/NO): NO